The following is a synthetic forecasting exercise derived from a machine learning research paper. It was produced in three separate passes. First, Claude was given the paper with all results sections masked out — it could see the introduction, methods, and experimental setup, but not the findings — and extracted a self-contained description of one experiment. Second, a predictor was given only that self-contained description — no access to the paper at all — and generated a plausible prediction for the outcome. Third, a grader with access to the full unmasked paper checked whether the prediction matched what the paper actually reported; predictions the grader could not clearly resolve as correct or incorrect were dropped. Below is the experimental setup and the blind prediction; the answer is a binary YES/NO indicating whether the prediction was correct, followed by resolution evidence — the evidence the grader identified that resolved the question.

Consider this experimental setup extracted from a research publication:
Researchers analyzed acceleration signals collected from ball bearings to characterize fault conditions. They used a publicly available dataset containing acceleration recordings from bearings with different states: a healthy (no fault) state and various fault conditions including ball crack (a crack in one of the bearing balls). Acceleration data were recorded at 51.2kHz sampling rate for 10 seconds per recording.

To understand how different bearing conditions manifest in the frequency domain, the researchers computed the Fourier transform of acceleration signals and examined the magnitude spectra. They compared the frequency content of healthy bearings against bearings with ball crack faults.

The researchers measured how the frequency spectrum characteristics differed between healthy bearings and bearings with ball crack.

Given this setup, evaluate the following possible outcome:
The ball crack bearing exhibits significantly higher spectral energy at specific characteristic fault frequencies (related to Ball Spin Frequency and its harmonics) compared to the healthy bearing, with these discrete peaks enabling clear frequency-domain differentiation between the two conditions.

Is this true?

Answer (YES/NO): NO